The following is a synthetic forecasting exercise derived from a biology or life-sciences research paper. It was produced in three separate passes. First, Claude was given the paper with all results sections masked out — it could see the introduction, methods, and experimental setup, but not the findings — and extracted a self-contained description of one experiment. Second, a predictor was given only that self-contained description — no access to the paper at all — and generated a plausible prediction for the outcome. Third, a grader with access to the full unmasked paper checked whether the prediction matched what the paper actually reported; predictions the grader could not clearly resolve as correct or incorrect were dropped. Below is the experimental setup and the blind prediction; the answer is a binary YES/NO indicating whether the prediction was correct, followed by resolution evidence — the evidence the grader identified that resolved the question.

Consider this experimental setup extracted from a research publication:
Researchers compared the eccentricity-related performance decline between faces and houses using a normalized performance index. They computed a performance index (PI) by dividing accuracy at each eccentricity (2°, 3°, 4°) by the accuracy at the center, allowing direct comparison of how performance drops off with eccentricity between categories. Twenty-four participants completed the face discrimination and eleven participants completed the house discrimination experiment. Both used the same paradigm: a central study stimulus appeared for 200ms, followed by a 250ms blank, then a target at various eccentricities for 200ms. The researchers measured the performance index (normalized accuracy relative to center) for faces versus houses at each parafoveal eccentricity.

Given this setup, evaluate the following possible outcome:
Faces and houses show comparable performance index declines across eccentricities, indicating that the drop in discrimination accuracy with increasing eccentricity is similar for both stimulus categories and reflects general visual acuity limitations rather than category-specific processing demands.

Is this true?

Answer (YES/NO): YES